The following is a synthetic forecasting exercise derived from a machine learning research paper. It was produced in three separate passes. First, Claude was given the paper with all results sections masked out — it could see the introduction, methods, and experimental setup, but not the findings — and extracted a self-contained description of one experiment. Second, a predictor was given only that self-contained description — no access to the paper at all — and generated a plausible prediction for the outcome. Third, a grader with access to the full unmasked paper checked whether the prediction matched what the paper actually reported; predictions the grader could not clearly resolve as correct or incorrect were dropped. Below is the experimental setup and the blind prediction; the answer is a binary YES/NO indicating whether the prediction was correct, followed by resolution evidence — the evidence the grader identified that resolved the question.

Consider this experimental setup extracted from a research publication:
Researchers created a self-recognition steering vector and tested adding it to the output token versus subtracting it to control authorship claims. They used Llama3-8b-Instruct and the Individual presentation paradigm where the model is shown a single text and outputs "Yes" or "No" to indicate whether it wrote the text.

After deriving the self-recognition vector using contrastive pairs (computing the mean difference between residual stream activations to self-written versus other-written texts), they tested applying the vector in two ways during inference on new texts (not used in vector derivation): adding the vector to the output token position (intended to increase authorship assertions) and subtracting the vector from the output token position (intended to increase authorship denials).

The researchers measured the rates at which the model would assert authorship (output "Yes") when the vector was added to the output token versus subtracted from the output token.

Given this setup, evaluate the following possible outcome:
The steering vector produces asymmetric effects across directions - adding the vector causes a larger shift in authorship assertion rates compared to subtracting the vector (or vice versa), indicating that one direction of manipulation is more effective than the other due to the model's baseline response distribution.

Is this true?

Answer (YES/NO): NO